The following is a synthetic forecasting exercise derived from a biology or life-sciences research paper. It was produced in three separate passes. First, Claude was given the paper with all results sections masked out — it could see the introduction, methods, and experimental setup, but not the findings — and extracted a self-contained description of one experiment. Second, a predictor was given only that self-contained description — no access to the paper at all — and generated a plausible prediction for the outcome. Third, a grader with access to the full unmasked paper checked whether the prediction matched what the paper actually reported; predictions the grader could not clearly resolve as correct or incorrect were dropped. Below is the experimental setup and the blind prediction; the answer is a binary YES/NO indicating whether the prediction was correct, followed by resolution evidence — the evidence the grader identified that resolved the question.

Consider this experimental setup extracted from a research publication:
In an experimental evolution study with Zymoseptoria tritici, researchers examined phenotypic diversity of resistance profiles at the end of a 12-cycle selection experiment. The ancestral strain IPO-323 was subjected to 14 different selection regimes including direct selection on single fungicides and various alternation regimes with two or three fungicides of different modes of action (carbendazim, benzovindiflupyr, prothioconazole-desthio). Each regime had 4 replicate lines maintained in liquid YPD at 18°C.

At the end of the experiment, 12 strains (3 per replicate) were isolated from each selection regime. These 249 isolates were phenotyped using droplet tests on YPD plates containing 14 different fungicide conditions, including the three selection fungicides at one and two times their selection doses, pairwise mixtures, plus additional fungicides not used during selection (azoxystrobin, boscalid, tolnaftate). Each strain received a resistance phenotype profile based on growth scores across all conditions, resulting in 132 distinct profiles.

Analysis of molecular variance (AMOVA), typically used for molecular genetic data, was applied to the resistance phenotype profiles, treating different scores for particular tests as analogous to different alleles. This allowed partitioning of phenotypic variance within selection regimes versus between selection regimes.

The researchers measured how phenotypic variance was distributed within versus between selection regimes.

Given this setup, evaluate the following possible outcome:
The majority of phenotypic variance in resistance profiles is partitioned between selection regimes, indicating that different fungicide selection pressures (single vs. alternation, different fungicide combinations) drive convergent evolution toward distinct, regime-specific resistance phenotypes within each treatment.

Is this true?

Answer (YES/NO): NO